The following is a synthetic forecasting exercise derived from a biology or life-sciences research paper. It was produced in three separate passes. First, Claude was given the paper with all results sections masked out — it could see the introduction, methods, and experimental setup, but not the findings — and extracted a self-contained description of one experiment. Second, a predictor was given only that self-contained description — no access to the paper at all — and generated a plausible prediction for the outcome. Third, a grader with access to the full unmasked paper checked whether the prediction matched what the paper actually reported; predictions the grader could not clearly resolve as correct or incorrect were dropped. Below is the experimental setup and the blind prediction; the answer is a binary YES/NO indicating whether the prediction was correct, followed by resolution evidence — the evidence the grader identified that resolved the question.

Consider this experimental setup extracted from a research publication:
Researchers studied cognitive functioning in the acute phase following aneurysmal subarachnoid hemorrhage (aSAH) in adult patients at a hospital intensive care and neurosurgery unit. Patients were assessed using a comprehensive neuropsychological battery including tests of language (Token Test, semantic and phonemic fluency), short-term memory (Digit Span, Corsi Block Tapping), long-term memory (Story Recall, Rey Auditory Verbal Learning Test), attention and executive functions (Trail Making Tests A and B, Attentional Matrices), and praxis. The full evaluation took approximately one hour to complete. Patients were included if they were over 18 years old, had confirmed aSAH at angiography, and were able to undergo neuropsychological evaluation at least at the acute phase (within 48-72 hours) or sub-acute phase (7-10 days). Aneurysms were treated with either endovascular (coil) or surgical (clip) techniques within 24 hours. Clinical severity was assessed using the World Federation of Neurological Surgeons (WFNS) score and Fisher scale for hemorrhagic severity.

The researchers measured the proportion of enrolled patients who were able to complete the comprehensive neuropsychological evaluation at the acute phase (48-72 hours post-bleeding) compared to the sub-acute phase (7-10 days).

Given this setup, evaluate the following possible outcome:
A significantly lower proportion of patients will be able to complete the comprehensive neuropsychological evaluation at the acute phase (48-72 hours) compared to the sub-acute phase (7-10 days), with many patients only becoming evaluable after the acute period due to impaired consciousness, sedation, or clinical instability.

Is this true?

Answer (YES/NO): NO